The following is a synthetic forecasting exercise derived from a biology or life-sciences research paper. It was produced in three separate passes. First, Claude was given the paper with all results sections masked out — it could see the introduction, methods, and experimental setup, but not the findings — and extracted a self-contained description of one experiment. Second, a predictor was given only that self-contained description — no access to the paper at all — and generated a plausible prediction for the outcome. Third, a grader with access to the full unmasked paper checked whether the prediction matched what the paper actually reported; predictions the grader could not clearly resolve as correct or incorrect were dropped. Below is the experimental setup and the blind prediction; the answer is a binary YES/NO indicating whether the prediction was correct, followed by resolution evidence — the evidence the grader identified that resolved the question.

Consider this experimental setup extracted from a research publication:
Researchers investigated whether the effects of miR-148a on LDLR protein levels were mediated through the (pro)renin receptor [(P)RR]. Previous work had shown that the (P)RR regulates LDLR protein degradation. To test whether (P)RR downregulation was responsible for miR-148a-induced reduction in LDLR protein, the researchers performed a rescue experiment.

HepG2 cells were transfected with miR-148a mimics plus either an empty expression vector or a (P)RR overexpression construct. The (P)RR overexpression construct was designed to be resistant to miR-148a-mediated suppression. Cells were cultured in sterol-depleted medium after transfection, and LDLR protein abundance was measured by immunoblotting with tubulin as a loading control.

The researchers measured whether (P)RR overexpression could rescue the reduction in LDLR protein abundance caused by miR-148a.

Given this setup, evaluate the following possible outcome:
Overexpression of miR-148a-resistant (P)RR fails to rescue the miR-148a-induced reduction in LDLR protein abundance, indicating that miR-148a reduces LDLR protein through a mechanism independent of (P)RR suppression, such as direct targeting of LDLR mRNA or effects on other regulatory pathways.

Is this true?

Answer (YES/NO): NO